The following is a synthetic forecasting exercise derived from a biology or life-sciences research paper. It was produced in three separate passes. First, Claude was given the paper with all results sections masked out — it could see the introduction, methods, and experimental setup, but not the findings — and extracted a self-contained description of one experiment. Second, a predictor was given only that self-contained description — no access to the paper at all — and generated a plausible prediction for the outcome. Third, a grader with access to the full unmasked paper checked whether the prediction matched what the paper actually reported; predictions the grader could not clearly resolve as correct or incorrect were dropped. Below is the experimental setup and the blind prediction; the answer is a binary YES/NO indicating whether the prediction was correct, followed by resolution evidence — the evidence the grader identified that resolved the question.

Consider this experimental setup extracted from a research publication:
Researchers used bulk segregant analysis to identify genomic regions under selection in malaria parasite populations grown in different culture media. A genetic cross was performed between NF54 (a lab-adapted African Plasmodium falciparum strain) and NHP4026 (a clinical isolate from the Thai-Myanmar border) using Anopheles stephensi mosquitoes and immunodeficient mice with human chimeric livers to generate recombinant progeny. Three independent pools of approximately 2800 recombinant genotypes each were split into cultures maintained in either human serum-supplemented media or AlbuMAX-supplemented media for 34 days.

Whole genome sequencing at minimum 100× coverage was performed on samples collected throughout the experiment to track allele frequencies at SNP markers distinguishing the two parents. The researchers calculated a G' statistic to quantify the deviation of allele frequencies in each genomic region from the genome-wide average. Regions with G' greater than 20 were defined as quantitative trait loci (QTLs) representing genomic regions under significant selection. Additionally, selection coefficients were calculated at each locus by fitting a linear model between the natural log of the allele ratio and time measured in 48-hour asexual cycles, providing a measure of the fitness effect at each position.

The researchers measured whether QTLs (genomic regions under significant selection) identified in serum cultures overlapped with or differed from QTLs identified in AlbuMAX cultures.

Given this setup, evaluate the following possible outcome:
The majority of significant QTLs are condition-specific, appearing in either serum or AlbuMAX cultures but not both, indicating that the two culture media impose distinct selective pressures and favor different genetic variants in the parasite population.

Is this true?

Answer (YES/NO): NO